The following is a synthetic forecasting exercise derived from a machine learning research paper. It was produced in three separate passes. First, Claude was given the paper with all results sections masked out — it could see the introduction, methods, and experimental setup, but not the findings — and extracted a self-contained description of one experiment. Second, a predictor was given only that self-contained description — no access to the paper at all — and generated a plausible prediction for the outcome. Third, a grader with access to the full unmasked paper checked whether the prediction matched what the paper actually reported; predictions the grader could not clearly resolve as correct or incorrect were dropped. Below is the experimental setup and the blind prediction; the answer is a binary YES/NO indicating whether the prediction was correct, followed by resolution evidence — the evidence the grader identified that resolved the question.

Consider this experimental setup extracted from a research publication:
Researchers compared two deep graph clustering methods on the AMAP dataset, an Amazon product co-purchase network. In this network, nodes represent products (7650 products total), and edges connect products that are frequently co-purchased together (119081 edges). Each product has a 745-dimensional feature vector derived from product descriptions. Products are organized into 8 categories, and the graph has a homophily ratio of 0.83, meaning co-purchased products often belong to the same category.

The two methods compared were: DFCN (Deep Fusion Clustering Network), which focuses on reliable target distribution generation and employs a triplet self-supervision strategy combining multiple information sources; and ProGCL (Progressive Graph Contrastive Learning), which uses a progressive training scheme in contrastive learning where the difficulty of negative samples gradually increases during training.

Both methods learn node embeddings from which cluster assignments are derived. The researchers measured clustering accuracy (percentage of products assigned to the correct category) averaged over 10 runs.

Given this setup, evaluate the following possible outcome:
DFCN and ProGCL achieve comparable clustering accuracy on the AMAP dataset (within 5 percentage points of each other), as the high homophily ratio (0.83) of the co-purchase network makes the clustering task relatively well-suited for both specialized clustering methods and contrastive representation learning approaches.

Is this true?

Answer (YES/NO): NO